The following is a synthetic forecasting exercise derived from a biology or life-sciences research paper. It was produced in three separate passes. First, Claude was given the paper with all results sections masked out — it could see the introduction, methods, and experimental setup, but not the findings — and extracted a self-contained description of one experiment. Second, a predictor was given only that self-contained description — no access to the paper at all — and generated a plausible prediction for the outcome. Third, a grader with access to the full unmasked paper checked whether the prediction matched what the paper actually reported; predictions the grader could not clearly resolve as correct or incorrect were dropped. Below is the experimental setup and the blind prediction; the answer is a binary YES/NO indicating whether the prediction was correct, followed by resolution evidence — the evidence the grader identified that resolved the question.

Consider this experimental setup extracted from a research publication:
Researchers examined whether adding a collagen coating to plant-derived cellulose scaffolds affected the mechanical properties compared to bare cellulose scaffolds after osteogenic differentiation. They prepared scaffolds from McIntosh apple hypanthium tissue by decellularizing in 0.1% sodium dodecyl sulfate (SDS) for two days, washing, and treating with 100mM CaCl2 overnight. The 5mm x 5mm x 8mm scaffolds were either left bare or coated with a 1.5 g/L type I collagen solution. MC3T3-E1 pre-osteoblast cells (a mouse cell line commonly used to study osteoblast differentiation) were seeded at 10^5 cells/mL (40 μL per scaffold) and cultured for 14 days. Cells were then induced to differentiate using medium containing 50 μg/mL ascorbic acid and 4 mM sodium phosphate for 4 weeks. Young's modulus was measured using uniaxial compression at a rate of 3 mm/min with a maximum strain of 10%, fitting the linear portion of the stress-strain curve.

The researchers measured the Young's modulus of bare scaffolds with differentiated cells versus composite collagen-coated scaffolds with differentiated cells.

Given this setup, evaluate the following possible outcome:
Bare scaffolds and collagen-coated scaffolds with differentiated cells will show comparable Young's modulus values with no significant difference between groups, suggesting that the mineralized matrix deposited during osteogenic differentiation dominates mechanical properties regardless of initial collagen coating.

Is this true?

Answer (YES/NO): YES